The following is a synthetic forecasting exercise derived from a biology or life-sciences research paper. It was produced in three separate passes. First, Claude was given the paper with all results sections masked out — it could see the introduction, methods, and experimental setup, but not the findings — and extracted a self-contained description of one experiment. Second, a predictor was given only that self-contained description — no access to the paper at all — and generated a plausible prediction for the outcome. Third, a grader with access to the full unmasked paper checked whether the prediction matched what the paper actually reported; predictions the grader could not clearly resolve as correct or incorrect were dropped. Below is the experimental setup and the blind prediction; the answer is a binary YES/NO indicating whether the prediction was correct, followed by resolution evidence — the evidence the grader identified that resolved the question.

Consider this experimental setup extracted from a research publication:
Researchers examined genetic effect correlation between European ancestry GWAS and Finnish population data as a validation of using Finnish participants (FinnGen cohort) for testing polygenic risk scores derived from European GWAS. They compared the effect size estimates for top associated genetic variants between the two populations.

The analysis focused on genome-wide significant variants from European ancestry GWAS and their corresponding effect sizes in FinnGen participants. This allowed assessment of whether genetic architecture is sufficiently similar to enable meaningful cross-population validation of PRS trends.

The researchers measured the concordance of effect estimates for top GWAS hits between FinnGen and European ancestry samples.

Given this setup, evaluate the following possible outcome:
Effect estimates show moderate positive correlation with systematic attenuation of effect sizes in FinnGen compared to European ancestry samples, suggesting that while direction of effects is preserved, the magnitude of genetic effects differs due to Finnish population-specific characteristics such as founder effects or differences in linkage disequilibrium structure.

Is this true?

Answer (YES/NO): NO